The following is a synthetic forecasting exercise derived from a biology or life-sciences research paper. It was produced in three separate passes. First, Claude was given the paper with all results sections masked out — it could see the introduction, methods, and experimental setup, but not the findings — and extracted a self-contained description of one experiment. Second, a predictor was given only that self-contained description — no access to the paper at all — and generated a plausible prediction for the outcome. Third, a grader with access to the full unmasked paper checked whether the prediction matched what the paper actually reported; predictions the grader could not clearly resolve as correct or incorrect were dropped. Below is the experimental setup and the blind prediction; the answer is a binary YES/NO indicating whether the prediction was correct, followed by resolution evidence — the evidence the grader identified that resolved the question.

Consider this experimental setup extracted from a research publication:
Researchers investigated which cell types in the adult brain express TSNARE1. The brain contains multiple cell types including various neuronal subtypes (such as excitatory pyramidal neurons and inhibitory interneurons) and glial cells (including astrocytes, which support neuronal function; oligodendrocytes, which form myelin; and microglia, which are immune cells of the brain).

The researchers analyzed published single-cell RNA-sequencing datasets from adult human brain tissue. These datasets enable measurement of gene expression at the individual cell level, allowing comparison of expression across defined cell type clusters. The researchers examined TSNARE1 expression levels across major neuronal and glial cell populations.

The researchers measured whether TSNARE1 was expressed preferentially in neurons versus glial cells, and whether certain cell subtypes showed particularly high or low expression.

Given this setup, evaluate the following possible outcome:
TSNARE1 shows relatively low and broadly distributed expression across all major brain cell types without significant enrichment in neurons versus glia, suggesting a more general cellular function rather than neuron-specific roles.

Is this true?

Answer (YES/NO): NO